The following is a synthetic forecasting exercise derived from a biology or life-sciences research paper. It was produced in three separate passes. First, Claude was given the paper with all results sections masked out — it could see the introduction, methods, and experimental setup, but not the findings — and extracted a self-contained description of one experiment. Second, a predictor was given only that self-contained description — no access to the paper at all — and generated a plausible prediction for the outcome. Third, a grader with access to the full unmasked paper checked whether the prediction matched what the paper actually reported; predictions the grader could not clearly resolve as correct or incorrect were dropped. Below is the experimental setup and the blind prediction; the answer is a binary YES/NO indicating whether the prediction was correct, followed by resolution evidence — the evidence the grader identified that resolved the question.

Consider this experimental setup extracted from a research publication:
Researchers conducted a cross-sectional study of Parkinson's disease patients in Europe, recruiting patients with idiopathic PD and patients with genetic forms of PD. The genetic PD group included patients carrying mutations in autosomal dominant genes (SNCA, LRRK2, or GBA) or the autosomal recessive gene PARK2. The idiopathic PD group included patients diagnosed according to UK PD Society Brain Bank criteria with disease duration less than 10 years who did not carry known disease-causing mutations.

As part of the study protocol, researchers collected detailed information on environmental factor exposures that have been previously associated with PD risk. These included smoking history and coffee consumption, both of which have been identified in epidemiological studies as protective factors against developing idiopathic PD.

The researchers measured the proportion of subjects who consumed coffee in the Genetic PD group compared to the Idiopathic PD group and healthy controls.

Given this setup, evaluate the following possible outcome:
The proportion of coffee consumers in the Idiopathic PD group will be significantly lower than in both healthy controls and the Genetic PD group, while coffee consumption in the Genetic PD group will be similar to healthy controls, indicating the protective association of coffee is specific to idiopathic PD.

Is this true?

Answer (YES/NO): NO